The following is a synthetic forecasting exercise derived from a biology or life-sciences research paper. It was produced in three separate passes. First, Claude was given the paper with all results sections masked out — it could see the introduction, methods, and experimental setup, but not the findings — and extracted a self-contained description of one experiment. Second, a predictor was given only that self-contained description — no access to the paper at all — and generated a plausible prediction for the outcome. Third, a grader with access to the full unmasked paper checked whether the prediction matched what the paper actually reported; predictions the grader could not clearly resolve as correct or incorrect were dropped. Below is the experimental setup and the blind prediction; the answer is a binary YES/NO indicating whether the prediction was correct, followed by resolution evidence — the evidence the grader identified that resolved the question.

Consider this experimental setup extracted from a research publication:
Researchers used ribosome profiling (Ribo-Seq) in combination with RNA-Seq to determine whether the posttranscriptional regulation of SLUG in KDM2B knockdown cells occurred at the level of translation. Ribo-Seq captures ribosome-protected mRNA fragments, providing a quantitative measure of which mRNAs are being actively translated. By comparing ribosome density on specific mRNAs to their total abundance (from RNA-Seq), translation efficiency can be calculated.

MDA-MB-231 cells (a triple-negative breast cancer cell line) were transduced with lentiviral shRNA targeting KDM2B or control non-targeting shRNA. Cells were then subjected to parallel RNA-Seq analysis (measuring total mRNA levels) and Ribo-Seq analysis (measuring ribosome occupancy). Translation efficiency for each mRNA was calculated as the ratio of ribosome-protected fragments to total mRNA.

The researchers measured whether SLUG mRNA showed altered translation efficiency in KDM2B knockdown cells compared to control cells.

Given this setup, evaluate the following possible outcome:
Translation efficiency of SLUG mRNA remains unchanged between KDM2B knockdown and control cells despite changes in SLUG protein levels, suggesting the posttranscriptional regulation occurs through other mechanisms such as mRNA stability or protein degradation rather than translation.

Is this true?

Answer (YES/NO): YES